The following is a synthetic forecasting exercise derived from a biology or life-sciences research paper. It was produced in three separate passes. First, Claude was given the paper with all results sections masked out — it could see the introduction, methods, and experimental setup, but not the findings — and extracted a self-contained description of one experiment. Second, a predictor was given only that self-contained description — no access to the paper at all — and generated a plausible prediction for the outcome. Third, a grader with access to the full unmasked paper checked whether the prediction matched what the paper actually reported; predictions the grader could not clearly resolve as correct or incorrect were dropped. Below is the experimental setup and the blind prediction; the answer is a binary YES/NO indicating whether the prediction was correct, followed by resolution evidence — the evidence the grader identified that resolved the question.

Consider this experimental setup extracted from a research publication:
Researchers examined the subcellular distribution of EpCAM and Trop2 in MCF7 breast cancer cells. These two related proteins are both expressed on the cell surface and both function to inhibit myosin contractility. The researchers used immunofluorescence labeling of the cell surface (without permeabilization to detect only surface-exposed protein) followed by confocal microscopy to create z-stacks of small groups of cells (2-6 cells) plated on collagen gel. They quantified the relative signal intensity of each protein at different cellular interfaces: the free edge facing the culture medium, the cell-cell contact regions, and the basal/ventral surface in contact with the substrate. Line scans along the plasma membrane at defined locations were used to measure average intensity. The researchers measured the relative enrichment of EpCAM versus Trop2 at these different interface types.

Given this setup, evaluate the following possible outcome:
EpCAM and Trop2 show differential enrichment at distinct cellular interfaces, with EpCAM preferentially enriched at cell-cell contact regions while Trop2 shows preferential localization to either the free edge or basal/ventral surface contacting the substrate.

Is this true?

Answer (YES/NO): NO